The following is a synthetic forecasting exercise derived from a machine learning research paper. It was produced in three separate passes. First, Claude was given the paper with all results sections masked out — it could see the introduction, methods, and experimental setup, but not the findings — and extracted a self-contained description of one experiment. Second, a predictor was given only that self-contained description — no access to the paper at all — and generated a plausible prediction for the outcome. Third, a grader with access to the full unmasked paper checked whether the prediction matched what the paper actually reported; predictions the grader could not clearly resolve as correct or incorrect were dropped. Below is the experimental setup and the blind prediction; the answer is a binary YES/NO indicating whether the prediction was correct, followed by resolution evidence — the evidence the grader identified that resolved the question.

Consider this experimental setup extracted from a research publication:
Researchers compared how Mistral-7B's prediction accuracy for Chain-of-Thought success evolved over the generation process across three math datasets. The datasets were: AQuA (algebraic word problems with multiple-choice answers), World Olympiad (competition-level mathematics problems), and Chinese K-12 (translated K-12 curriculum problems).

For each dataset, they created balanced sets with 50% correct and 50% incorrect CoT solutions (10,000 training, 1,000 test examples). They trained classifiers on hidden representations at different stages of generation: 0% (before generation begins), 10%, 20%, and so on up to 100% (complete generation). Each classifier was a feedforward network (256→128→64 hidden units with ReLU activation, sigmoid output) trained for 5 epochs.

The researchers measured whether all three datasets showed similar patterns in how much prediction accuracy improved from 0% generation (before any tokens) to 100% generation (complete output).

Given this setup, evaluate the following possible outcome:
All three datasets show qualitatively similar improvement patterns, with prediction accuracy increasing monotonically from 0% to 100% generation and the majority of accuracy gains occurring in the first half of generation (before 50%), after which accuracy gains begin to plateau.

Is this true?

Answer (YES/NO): NO